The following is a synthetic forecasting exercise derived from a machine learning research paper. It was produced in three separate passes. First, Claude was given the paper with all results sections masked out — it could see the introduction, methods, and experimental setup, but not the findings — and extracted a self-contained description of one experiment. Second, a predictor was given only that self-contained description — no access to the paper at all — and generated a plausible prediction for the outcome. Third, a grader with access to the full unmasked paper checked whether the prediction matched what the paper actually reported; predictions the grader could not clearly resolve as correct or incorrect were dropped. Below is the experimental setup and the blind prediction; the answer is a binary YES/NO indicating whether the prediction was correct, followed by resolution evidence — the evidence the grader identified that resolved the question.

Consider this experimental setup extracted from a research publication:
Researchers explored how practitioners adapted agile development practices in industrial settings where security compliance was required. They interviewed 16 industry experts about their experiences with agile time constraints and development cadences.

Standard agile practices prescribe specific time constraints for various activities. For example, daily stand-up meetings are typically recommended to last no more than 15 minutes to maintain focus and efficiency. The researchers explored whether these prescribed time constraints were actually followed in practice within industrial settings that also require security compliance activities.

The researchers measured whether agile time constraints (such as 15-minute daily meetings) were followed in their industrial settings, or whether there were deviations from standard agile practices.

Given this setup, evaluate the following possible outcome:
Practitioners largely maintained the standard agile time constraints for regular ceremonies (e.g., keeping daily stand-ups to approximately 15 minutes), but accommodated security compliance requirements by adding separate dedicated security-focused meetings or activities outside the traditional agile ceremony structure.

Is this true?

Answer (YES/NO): NO